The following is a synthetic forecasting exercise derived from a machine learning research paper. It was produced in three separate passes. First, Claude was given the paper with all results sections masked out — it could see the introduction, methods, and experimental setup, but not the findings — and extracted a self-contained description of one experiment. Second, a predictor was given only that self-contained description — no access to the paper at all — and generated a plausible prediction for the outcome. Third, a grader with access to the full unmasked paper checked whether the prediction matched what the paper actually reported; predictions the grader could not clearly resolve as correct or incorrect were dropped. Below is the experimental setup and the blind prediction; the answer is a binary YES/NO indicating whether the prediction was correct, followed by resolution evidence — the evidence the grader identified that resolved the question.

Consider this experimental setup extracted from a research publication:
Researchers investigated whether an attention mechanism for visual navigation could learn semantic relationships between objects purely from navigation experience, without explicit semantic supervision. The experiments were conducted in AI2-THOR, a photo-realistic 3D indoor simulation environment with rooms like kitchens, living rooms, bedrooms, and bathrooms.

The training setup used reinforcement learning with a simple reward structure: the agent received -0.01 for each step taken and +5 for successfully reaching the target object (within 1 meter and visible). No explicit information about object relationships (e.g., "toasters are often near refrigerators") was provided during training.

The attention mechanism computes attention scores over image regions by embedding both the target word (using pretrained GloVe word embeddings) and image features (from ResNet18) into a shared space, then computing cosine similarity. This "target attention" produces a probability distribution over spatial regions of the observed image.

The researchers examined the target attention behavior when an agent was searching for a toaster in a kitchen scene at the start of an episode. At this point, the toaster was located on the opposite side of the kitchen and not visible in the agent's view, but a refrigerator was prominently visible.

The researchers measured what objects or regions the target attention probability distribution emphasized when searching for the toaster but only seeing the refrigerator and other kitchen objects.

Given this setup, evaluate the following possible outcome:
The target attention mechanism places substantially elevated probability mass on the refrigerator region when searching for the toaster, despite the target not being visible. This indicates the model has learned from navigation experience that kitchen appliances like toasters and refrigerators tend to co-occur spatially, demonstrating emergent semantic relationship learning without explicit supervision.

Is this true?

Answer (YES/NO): NO